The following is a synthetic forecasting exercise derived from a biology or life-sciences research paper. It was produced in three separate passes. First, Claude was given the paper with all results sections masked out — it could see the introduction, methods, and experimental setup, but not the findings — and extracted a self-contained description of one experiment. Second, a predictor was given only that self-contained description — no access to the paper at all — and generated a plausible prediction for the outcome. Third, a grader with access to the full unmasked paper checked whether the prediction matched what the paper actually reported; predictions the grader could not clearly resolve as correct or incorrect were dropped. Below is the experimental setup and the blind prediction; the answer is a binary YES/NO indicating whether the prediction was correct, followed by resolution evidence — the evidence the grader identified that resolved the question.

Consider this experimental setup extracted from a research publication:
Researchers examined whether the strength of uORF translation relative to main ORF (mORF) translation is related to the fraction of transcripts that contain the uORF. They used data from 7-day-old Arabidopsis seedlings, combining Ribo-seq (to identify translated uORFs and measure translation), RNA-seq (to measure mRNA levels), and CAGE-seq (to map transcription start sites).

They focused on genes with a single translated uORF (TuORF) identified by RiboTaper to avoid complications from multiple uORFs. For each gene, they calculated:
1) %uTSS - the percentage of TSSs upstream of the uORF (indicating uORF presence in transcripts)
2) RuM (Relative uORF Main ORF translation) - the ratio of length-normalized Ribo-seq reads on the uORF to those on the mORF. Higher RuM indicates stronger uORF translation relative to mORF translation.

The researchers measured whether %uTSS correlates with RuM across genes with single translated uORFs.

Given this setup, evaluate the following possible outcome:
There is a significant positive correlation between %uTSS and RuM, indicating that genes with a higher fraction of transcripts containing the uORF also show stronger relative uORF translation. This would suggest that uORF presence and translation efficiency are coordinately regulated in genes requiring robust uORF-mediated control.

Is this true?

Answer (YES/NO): YES